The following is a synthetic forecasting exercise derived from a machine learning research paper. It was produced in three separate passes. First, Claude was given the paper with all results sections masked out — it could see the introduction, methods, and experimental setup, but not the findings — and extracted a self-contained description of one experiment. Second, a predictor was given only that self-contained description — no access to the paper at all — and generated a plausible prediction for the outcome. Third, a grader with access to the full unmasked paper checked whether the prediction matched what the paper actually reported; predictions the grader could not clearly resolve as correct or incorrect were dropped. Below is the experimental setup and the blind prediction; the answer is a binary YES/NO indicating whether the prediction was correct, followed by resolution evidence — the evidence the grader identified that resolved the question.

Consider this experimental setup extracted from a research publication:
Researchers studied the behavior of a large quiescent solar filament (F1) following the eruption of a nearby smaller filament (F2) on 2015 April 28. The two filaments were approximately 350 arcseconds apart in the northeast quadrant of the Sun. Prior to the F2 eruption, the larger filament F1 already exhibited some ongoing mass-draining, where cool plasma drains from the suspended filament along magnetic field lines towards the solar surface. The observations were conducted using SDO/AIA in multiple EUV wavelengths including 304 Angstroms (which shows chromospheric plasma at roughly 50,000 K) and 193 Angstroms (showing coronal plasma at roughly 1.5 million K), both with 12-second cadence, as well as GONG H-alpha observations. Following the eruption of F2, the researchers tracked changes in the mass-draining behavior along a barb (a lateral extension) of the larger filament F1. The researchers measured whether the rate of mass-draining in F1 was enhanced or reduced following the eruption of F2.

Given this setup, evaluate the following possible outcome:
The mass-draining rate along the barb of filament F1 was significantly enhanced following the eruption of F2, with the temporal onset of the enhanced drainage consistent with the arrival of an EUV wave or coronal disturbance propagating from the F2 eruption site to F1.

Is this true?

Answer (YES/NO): NO